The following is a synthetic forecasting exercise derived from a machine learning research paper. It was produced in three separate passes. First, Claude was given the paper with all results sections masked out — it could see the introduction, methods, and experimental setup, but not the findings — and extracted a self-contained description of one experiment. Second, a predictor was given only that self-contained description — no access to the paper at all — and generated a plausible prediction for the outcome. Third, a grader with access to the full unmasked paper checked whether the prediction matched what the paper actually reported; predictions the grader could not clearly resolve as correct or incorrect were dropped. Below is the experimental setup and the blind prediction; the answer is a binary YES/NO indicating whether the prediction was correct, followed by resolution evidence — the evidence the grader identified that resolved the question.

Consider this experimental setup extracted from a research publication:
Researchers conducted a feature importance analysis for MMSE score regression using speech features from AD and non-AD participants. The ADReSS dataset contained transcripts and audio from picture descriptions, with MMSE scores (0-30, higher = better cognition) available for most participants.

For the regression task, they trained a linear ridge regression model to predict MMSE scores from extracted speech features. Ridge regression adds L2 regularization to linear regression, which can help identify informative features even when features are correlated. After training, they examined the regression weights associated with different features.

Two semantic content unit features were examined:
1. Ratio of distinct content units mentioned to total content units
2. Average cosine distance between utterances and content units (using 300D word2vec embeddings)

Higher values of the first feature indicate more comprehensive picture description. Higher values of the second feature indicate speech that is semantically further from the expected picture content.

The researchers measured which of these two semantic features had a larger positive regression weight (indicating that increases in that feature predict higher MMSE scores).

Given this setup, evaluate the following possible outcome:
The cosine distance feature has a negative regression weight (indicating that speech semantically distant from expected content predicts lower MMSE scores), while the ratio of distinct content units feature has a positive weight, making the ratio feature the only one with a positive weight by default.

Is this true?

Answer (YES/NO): YES